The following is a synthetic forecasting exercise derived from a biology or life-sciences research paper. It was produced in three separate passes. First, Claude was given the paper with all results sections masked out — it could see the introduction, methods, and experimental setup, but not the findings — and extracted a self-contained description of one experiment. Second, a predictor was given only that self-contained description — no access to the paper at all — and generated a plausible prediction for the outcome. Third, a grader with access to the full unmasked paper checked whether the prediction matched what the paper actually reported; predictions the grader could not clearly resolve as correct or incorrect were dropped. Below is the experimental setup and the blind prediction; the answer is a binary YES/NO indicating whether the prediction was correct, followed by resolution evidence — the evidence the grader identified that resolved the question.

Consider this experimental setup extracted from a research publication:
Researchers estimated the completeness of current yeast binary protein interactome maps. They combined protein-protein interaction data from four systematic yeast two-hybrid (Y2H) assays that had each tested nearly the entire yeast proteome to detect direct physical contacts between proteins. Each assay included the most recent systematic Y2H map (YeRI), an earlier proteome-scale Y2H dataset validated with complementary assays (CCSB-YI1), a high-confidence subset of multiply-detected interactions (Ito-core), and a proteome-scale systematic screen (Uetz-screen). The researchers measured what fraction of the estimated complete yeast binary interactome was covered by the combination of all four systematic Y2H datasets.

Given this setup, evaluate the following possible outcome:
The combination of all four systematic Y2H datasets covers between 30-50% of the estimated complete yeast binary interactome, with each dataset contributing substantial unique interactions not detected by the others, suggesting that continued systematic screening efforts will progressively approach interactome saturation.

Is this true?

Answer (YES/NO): NO